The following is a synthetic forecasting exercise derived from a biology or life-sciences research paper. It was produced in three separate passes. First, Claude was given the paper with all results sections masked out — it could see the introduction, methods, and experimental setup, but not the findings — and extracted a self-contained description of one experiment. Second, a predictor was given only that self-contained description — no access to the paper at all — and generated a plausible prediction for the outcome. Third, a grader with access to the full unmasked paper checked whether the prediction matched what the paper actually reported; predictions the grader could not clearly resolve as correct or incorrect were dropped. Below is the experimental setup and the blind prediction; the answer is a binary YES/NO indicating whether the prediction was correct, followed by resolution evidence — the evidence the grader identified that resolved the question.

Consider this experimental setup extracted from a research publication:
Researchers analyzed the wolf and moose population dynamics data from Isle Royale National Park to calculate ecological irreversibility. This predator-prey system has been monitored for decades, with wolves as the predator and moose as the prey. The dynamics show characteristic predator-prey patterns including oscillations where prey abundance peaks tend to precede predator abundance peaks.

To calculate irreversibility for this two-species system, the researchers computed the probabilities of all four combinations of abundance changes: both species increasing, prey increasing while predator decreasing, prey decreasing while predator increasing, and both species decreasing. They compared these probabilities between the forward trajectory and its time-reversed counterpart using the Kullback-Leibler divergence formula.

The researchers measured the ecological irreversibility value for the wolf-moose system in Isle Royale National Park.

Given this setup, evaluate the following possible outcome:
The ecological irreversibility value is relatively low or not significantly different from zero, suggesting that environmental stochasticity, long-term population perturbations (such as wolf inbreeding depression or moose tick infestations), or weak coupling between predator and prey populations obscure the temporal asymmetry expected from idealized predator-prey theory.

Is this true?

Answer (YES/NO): NO